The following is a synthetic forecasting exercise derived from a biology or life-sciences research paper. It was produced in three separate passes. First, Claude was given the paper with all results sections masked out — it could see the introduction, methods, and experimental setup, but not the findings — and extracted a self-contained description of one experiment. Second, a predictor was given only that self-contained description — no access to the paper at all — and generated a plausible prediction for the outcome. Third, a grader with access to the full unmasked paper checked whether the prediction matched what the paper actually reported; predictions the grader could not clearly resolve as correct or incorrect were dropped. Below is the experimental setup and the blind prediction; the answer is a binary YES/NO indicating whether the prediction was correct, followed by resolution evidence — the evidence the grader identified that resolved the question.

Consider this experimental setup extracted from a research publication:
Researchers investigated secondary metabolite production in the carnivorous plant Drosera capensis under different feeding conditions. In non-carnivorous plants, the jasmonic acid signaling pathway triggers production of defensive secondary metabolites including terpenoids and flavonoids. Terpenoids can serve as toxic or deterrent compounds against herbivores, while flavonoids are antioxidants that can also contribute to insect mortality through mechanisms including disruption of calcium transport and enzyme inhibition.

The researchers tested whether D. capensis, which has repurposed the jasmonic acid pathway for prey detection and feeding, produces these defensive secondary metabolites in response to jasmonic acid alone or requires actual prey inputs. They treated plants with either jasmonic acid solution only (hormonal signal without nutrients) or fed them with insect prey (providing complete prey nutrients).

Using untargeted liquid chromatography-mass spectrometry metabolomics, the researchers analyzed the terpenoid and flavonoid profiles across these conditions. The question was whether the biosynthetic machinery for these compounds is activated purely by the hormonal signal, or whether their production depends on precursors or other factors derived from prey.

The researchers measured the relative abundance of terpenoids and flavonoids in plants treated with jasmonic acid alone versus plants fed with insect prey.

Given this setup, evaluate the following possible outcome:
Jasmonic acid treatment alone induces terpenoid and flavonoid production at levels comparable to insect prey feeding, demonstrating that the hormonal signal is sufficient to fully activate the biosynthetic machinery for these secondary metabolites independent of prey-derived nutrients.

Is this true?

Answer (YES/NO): NO